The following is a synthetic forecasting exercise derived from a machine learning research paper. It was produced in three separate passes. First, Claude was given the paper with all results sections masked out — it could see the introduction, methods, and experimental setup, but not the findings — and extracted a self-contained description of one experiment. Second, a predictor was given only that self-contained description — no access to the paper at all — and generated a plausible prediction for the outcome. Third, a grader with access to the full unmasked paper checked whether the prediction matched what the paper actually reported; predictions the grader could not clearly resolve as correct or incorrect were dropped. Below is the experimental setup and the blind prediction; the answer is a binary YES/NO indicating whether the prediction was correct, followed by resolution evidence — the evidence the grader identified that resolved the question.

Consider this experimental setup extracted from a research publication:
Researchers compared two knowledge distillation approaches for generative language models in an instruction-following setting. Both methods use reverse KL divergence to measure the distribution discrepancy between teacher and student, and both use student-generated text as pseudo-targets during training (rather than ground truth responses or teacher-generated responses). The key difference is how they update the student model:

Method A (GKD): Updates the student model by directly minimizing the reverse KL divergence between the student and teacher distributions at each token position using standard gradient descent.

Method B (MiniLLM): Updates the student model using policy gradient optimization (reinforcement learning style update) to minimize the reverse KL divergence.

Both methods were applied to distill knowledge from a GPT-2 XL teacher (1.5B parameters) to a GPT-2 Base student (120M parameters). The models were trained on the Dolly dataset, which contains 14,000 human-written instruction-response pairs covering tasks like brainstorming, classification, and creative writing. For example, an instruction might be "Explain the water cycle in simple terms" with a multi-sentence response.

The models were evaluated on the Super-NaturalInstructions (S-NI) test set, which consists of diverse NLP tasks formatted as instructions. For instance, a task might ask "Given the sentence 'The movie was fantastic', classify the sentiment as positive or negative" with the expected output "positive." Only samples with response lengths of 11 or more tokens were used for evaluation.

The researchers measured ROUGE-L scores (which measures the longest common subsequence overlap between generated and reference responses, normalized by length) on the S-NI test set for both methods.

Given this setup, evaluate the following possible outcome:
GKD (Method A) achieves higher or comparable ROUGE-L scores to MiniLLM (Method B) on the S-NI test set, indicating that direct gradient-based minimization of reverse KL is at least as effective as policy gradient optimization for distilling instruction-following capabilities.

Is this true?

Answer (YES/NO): NO